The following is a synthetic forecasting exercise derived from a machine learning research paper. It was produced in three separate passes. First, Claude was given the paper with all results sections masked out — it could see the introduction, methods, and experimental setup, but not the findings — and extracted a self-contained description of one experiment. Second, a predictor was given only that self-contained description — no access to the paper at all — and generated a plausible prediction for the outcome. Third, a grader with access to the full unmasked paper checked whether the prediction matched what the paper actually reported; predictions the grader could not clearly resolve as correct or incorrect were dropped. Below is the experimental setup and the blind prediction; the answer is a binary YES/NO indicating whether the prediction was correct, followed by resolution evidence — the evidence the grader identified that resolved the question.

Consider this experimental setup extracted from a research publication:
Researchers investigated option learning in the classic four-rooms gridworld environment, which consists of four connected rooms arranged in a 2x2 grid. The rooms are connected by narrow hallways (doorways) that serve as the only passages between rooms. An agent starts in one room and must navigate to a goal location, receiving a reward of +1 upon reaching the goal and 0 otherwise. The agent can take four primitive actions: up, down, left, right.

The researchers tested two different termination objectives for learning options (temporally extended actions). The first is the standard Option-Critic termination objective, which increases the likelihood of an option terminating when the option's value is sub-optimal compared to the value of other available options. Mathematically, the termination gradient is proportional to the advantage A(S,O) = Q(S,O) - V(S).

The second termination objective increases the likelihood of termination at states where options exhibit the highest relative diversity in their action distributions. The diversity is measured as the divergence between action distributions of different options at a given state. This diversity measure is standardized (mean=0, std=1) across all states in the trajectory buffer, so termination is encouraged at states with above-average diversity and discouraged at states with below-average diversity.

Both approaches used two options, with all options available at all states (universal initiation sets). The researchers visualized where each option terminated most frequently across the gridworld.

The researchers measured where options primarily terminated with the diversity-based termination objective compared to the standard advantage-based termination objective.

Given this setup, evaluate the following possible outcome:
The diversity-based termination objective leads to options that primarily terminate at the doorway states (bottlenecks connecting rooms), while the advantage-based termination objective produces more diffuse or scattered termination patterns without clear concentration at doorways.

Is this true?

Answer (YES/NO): NO